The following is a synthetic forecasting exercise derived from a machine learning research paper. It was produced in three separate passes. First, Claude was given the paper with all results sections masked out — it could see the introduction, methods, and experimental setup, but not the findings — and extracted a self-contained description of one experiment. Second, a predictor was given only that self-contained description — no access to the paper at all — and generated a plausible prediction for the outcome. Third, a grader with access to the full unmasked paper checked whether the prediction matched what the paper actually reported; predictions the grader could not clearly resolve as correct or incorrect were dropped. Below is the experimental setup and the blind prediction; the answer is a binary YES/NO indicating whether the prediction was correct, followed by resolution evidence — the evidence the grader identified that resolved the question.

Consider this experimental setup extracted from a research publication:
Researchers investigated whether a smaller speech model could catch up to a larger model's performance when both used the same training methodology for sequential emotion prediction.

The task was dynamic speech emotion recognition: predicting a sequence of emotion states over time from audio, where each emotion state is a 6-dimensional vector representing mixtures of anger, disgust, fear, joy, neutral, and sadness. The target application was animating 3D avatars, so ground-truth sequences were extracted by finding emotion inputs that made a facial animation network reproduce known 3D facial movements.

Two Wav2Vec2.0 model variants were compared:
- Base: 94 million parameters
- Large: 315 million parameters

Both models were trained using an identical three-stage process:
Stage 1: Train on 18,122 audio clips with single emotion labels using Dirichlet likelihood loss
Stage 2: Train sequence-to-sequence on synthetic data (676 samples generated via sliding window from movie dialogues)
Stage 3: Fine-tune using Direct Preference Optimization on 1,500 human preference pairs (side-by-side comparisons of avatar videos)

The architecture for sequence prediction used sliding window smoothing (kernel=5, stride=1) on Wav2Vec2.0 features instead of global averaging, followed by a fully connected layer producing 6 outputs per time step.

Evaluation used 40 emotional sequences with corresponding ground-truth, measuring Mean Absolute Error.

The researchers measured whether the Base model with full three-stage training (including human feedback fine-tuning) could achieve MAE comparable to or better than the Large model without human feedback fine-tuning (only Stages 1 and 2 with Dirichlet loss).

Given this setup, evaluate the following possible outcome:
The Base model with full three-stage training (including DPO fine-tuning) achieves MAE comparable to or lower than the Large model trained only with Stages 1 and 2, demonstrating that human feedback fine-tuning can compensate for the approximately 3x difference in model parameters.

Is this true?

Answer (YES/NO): NO